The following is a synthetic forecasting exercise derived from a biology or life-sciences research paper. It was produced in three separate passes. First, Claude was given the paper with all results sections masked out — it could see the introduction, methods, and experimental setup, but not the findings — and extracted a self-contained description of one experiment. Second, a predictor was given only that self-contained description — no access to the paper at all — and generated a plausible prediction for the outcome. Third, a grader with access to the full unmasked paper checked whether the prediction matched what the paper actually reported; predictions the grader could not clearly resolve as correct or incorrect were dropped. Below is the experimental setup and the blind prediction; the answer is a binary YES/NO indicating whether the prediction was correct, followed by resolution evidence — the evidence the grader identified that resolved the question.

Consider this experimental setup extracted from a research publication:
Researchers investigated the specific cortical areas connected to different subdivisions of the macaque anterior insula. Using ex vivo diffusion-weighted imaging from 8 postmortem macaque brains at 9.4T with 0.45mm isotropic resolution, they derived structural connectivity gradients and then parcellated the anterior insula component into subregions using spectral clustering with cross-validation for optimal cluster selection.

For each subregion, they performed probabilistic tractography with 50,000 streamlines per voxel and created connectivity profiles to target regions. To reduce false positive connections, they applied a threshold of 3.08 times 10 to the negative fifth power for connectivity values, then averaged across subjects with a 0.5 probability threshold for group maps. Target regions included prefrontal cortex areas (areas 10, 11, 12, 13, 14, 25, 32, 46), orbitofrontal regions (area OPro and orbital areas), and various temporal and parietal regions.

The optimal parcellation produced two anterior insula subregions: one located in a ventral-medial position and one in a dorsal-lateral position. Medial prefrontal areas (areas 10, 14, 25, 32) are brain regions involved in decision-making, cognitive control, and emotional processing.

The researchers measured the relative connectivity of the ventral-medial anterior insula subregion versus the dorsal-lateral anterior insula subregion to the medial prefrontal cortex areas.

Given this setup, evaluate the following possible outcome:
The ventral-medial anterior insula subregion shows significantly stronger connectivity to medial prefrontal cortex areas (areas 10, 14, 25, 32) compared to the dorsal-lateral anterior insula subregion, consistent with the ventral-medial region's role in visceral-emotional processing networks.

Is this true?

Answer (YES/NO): NO